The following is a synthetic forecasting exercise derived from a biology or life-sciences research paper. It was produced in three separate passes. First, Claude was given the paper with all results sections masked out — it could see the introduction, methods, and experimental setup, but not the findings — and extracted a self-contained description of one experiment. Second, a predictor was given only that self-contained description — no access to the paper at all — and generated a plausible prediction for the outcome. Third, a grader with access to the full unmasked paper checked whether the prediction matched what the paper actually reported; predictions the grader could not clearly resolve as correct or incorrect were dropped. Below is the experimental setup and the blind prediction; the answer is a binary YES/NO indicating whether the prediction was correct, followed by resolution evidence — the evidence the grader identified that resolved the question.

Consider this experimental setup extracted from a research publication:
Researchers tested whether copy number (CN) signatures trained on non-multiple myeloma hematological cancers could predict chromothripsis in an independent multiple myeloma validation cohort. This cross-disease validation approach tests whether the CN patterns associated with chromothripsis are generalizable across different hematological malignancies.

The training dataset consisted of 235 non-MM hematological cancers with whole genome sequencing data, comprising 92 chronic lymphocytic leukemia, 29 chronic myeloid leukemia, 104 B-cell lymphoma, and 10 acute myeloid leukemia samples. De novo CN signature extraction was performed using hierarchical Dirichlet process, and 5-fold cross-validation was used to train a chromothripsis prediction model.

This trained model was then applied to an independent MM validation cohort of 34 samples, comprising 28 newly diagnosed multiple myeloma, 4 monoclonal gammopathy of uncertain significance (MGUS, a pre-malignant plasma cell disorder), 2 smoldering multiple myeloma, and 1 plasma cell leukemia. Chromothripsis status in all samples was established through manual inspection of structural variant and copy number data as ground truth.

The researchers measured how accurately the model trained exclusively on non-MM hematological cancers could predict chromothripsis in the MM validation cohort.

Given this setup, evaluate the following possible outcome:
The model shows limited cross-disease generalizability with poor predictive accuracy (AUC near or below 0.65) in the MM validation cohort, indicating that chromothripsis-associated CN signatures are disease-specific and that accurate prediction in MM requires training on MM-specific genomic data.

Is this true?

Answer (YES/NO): NO